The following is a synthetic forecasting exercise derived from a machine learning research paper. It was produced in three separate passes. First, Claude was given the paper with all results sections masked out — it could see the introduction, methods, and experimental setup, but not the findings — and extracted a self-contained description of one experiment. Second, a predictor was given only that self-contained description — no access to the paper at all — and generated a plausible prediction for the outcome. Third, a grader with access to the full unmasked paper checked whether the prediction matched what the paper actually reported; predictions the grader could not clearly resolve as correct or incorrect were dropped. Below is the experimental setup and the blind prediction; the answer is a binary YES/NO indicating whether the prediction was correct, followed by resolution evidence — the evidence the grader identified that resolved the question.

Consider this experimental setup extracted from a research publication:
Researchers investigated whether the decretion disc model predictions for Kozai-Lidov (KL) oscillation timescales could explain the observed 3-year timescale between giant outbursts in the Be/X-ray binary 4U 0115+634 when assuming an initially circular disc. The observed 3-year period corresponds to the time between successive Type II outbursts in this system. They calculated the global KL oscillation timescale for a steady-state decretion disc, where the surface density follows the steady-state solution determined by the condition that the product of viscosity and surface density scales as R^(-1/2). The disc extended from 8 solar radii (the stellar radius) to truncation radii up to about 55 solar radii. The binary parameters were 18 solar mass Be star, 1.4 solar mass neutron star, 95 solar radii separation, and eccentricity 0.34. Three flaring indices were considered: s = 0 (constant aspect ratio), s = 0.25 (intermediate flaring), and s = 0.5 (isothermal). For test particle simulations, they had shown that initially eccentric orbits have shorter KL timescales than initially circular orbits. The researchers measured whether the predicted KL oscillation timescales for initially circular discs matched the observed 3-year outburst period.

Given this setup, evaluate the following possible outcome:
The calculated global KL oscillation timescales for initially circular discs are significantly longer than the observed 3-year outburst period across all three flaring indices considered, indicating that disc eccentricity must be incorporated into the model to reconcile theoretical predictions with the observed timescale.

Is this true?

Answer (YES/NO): NO